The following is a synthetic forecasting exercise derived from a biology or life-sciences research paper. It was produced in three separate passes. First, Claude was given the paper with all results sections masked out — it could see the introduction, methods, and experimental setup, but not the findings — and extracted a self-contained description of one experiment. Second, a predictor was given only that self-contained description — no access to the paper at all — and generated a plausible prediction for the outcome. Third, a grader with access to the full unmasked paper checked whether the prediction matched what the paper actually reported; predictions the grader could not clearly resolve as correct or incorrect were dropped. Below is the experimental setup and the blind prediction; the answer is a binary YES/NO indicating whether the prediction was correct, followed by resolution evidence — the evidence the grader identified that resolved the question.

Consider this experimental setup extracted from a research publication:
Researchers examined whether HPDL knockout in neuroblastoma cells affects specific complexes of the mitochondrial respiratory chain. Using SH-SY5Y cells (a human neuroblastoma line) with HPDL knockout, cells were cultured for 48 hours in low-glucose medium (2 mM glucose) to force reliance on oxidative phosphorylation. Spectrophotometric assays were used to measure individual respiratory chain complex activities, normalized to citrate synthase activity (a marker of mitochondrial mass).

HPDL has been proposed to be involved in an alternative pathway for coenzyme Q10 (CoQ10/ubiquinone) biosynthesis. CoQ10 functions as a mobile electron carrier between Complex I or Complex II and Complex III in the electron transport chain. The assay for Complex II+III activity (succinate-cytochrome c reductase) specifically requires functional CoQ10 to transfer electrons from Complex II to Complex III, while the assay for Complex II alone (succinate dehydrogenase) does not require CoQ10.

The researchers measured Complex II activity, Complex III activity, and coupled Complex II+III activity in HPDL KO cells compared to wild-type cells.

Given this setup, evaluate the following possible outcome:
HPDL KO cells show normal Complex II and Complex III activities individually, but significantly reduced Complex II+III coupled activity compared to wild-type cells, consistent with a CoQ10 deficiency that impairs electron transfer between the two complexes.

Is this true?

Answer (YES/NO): NO